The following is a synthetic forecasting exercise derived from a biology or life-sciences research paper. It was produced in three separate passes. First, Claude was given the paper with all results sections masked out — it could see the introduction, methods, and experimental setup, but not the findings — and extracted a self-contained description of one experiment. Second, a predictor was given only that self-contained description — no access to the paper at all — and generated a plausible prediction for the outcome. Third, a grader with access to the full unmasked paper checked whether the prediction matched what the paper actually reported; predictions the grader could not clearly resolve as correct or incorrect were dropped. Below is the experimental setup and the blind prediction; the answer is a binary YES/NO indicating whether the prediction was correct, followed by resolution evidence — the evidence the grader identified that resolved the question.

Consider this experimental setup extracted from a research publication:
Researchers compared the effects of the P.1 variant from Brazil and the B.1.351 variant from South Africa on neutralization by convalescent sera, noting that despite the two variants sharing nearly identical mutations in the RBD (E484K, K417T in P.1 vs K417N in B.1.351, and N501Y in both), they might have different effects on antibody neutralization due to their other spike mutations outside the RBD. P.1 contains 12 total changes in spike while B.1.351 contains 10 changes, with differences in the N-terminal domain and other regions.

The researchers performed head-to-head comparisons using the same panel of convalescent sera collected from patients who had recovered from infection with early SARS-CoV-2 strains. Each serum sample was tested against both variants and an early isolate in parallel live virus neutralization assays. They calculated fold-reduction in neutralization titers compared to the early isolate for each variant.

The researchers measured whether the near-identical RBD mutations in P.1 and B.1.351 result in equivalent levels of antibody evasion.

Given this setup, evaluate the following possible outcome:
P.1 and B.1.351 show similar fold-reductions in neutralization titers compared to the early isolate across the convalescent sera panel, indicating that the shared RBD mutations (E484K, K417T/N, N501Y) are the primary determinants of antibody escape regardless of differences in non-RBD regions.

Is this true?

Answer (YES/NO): NO